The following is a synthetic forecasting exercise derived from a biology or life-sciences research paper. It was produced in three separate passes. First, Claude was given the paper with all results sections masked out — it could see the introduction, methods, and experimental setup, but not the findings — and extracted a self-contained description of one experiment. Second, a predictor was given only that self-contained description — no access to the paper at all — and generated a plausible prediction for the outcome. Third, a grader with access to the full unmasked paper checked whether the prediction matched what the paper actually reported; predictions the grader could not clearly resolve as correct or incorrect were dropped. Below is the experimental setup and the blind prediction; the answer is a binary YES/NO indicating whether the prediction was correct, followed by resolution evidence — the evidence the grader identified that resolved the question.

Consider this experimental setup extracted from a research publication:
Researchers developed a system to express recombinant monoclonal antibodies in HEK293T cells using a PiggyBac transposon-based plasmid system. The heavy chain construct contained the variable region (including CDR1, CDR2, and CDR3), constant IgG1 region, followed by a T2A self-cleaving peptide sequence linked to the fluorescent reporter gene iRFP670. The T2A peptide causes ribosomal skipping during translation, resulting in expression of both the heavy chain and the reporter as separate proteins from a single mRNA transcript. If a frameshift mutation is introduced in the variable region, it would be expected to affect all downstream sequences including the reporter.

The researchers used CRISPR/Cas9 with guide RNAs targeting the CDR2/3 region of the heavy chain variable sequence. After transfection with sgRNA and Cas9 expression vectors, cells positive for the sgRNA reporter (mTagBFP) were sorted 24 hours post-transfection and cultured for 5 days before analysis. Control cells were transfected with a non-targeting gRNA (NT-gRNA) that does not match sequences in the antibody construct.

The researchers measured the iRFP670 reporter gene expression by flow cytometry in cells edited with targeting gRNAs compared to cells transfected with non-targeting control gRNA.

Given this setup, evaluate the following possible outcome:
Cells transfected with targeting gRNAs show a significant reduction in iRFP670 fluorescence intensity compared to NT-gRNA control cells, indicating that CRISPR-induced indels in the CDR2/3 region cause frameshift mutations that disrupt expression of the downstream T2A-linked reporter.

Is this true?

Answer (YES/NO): YES